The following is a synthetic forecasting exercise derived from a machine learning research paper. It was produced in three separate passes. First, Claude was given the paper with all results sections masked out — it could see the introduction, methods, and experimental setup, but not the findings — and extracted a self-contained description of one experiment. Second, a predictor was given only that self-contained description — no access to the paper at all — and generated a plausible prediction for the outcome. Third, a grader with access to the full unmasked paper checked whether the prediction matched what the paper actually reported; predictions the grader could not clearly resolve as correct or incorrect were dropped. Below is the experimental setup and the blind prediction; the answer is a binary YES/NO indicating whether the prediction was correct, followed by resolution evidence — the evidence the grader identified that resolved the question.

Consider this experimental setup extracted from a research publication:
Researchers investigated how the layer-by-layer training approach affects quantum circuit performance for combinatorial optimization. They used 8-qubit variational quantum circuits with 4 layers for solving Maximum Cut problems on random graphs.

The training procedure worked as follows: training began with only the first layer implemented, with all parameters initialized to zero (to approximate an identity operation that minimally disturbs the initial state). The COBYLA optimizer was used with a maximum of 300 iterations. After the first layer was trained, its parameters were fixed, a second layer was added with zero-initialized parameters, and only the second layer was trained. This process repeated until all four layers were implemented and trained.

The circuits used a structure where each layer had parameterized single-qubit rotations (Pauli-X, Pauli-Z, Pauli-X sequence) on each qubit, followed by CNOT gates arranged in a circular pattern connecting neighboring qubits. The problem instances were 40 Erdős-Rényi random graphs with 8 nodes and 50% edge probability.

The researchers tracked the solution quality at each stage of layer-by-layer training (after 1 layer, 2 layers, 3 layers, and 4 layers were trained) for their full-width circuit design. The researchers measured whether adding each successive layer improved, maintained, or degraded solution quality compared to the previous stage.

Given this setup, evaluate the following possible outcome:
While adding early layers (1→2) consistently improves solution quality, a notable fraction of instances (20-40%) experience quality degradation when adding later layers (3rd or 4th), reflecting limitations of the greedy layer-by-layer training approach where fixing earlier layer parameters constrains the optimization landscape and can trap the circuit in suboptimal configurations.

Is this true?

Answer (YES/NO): NO